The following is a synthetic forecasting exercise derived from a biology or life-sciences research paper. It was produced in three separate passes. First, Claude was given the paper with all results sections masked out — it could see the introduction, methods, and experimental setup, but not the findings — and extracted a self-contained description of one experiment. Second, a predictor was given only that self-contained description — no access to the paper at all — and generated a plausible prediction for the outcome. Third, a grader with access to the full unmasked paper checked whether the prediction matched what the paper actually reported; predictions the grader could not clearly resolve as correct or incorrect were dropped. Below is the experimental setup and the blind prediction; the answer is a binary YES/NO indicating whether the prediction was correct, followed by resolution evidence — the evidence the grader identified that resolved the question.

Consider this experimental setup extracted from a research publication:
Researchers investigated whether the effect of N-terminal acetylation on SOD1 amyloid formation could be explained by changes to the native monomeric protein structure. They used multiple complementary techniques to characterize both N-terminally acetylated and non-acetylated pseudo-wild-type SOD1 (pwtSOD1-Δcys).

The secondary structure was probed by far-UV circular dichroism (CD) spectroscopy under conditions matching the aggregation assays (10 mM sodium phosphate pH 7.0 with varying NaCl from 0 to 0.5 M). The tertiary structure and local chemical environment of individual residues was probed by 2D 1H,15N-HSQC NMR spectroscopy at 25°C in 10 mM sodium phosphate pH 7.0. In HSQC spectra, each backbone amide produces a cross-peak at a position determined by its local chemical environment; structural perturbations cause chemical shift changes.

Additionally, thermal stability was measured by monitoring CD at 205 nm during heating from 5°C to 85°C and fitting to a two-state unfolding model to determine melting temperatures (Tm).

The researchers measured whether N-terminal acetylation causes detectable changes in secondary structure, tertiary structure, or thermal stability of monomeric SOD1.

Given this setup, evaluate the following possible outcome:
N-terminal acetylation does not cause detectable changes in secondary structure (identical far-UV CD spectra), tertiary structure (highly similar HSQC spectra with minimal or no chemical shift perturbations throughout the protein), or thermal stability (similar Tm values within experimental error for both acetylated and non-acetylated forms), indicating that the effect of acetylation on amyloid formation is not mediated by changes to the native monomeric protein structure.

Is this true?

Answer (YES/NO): NO